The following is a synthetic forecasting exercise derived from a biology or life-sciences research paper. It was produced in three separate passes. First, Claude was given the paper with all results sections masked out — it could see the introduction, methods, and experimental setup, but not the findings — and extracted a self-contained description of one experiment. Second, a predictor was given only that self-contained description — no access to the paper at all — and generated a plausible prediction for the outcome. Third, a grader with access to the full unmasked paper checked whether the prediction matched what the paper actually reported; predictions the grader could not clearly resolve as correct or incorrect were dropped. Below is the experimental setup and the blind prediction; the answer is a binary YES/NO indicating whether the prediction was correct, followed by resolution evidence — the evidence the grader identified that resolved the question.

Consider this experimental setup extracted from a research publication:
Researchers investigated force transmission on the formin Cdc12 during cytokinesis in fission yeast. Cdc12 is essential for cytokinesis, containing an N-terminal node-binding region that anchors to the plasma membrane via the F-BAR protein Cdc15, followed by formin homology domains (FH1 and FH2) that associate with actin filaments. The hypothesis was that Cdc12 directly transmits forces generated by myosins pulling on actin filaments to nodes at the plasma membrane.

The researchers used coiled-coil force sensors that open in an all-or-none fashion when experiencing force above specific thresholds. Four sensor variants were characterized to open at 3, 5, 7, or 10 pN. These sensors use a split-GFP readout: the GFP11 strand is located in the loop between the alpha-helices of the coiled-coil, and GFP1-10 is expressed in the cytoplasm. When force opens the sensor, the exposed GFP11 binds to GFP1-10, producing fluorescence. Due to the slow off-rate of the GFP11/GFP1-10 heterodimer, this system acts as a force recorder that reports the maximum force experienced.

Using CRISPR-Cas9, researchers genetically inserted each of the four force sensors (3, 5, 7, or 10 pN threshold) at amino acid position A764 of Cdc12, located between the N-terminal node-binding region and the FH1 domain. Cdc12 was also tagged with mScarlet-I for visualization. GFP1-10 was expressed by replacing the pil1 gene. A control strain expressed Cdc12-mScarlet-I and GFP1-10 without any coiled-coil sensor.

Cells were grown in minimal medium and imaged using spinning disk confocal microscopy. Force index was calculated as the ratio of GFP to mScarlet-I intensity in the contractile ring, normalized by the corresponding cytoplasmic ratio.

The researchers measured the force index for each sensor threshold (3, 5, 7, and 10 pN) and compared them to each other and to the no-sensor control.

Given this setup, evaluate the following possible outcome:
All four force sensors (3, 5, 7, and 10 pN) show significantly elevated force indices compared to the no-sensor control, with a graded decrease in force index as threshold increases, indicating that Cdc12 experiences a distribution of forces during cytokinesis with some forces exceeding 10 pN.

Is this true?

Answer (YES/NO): NO